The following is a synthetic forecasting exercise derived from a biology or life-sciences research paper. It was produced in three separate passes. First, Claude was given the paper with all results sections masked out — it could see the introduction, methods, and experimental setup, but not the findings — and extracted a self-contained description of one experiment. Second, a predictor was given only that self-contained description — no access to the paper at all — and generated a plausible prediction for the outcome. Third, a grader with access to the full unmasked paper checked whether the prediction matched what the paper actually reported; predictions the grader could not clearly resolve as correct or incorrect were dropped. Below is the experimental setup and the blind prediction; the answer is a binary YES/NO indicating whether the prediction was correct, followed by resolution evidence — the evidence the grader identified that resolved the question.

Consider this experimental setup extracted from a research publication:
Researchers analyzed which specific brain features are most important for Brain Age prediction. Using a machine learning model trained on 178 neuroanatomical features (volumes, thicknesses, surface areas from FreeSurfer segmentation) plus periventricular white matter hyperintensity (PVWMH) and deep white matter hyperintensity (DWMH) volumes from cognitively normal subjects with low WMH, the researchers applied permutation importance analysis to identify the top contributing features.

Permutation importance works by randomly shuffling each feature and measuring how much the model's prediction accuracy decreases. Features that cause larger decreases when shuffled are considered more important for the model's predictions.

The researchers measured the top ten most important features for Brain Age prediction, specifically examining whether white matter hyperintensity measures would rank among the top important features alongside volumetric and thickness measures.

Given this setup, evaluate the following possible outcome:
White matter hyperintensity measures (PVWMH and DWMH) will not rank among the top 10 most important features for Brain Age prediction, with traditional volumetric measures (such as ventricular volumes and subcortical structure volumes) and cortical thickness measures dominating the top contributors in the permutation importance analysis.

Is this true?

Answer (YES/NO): YES